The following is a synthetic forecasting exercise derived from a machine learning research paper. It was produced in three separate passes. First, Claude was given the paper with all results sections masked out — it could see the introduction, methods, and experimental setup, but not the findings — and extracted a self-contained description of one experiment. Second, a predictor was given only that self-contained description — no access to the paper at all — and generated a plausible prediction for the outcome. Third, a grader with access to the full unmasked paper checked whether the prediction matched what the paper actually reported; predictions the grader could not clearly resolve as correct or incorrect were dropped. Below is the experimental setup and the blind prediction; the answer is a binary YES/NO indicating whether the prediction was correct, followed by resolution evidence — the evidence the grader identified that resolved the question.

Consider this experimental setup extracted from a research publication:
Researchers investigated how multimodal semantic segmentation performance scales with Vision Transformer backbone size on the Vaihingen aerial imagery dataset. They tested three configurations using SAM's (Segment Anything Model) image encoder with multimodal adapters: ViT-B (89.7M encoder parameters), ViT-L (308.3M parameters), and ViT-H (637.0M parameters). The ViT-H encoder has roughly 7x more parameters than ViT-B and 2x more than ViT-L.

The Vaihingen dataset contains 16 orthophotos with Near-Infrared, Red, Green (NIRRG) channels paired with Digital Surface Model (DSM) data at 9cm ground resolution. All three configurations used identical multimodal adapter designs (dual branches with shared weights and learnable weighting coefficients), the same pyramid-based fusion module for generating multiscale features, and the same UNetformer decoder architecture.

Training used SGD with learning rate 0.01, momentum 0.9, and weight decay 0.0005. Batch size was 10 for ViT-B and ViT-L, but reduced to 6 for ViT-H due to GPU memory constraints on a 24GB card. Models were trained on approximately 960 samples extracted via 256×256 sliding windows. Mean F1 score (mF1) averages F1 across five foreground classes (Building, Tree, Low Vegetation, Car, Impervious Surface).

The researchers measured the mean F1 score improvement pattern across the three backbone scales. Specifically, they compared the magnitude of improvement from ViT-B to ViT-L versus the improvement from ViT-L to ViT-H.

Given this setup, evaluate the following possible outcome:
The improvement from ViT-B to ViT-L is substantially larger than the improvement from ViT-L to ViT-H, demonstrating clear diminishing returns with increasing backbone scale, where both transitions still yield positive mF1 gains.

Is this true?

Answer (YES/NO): YES